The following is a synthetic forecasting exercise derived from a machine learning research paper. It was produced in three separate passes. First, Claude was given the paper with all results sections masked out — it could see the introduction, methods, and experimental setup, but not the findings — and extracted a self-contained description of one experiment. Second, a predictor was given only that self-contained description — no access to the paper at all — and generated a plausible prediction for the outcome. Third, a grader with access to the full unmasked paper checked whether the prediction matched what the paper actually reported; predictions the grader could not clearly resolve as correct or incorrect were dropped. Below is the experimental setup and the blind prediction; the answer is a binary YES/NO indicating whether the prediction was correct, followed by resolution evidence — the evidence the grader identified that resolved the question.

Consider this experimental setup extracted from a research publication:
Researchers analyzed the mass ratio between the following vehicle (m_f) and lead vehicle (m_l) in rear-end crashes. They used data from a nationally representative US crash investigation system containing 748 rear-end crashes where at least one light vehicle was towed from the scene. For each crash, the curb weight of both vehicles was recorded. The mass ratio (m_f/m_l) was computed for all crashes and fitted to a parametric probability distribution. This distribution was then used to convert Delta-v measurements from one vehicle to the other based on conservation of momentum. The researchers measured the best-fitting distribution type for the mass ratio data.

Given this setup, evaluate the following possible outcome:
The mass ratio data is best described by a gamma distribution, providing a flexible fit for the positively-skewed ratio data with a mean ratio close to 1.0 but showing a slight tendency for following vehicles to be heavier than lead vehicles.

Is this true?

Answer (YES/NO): NO